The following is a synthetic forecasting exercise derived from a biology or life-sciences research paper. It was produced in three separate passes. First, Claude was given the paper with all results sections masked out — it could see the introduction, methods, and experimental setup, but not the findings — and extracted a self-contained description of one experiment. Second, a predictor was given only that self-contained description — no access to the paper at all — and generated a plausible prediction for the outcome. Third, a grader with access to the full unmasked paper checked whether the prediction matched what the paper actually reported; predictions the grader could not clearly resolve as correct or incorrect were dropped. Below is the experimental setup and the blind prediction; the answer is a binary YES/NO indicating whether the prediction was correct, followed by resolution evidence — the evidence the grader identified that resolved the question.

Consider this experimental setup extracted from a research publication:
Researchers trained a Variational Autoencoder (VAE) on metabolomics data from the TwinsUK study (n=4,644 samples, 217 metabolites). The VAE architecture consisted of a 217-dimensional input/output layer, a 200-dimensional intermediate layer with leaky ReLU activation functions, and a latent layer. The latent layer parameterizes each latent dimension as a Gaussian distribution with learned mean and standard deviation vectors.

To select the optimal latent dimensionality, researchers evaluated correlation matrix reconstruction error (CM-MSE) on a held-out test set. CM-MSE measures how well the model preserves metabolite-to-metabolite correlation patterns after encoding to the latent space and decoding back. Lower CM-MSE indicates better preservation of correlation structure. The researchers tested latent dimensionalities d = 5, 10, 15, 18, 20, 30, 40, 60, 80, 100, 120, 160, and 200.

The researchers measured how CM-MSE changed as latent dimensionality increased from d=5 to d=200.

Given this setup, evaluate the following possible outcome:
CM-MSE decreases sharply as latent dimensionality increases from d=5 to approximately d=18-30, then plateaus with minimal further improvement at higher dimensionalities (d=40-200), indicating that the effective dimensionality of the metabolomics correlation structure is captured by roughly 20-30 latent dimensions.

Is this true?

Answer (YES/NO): NO